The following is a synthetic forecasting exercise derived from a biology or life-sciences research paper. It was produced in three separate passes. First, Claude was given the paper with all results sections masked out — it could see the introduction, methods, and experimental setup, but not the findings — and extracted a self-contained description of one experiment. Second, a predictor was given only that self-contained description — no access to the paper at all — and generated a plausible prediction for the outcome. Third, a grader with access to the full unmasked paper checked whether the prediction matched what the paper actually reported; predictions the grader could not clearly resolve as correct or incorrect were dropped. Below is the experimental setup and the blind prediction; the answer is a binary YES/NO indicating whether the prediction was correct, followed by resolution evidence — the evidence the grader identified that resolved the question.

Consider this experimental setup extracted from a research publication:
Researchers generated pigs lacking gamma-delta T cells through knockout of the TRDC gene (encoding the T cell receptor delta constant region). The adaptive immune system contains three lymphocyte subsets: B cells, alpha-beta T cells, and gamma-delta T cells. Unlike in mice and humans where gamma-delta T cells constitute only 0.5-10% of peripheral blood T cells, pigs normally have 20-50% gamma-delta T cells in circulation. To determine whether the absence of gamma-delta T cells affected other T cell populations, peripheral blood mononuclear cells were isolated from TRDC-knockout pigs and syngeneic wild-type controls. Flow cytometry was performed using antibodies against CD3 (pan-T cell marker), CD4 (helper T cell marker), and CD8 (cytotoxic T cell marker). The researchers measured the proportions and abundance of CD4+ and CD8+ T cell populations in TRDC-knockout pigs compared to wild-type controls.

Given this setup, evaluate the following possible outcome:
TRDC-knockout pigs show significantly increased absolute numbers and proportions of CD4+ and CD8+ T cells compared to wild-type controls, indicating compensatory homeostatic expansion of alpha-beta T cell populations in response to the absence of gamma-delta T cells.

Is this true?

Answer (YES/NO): NO